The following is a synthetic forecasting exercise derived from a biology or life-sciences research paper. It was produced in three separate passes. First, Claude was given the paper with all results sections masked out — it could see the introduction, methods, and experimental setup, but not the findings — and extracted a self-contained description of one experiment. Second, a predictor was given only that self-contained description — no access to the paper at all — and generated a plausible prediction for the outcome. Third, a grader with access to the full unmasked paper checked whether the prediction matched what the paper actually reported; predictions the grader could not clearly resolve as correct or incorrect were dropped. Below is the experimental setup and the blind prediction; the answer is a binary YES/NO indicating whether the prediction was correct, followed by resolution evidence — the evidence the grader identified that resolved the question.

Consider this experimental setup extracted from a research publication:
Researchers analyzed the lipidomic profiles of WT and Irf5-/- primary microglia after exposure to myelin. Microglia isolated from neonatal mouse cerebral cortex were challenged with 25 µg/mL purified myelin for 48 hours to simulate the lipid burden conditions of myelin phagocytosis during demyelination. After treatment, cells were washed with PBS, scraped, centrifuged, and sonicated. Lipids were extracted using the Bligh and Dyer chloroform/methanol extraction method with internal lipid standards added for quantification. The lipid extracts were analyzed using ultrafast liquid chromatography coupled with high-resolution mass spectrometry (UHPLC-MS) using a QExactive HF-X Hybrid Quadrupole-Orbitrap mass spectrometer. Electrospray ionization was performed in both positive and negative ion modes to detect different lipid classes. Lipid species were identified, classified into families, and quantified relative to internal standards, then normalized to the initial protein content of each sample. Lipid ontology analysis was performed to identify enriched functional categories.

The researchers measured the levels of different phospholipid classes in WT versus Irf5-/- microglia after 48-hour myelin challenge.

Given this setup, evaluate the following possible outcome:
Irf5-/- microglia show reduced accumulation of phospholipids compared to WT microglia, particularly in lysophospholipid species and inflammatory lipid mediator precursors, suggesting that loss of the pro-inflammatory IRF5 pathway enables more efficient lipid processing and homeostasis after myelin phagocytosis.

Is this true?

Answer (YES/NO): NO